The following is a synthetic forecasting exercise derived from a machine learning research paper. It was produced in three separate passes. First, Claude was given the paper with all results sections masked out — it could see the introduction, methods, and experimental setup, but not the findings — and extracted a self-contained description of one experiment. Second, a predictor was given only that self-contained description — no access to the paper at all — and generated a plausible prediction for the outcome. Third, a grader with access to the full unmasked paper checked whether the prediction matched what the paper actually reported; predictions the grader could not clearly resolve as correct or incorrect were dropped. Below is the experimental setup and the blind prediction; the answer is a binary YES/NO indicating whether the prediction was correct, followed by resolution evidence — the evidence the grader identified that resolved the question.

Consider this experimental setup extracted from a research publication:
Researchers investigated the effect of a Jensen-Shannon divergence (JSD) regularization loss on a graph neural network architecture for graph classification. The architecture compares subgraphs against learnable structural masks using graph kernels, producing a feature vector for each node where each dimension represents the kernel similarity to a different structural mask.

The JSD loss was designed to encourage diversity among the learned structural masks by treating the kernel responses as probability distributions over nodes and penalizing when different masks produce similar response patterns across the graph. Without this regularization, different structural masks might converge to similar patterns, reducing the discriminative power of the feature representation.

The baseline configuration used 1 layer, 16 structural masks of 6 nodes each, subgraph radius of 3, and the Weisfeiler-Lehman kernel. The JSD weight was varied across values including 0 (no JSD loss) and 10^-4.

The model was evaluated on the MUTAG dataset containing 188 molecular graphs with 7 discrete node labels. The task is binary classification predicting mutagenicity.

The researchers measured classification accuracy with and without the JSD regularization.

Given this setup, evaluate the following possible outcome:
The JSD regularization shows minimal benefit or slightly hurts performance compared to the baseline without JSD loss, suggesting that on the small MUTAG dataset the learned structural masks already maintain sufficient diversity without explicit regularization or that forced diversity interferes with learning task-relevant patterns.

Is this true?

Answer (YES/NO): NO